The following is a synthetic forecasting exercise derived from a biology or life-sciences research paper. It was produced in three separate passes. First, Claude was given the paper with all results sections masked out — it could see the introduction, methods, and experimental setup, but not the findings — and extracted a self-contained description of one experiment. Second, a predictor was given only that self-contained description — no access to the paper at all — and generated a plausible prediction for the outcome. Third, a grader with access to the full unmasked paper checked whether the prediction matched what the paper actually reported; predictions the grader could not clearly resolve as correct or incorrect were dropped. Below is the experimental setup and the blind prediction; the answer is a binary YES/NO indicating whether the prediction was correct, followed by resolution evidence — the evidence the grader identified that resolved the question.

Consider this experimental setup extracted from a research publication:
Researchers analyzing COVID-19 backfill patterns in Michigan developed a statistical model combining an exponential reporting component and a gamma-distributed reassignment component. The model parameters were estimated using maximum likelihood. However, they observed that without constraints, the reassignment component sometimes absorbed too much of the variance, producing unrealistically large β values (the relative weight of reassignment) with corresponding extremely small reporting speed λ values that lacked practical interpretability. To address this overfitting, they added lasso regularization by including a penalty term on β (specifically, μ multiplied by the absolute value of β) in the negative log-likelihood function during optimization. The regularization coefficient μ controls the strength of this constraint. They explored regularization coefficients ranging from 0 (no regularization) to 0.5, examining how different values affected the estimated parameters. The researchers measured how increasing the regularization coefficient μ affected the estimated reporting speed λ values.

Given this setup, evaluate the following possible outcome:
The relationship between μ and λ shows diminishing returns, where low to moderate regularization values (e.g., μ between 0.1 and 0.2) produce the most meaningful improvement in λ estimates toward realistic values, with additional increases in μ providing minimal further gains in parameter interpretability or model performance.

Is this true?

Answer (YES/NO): NO